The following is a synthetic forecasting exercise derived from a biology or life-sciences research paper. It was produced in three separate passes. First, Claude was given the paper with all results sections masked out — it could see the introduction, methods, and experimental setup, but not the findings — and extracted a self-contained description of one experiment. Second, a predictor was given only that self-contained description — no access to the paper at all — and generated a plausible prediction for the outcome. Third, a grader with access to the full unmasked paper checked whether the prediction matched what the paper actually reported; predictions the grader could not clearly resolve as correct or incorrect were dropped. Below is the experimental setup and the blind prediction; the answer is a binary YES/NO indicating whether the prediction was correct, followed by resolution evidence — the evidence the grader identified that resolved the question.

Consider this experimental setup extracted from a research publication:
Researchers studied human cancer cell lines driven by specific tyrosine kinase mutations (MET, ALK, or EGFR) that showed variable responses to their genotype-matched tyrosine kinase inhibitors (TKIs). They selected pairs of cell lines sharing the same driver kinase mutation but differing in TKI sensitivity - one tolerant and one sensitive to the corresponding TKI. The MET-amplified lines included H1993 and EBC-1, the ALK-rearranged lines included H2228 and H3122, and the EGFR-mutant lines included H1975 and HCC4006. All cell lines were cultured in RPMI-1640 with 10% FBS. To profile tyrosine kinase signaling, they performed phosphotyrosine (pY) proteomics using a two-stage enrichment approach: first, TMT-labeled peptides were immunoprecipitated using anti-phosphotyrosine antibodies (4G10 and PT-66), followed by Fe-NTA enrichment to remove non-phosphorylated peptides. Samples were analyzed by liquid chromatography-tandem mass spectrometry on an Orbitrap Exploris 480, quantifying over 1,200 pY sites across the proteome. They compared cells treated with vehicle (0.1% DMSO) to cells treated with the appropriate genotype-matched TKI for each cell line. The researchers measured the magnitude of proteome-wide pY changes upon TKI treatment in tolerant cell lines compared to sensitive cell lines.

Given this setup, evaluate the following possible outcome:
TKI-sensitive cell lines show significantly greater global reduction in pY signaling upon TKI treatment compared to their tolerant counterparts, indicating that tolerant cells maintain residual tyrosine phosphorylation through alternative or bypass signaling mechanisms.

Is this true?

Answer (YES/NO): YES